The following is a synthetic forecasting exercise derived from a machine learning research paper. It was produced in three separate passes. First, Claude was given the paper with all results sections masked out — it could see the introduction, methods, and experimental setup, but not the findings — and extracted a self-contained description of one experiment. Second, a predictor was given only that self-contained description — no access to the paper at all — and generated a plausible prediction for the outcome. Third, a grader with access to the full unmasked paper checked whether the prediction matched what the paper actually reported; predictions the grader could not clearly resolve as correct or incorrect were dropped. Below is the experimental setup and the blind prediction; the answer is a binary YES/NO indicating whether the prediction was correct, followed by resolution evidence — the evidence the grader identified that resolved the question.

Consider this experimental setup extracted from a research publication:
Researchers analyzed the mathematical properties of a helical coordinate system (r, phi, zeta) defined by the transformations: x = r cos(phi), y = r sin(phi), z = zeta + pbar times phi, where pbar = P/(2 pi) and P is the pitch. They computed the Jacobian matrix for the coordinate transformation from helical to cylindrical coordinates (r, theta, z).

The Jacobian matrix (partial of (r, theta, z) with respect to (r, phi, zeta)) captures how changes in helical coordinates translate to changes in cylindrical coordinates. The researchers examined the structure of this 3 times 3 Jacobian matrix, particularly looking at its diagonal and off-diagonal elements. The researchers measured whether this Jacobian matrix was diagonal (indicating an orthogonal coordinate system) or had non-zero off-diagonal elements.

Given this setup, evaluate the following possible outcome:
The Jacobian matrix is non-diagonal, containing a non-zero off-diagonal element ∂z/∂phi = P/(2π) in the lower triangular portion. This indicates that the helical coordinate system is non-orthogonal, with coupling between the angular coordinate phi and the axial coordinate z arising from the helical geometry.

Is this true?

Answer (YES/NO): YES